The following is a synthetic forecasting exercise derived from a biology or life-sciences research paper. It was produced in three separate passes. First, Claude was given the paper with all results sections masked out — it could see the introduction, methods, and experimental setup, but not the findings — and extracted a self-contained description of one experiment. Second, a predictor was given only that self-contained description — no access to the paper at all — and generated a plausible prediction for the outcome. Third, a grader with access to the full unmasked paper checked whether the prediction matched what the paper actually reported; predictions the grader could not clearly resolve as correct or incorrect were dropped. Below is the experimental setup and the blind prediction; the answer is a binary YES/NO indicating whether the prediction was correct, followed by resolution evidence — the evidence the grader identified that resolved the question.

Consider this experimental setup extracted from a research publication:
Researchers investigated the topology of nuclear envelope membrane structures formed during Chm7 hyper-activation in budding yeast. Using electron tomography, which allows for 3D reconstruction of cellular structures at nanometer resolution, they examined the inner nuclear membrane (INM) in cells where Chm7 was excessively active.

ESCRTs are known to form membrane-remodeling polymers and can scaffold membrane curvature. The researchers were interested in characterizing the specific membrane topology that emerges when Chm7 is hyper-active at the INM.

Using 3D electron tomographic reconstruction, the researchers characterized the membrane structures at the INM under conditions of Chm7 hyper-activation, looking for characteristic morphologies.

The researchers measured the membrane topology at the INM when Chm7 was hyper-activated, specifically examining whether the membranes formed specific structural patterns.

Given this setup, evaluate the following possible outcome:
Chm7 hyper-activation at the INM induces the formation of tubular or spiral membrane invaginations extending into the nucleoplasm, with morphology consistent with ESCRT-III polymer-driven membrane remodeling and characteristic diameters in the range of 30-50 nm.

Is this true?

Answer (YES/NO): NO